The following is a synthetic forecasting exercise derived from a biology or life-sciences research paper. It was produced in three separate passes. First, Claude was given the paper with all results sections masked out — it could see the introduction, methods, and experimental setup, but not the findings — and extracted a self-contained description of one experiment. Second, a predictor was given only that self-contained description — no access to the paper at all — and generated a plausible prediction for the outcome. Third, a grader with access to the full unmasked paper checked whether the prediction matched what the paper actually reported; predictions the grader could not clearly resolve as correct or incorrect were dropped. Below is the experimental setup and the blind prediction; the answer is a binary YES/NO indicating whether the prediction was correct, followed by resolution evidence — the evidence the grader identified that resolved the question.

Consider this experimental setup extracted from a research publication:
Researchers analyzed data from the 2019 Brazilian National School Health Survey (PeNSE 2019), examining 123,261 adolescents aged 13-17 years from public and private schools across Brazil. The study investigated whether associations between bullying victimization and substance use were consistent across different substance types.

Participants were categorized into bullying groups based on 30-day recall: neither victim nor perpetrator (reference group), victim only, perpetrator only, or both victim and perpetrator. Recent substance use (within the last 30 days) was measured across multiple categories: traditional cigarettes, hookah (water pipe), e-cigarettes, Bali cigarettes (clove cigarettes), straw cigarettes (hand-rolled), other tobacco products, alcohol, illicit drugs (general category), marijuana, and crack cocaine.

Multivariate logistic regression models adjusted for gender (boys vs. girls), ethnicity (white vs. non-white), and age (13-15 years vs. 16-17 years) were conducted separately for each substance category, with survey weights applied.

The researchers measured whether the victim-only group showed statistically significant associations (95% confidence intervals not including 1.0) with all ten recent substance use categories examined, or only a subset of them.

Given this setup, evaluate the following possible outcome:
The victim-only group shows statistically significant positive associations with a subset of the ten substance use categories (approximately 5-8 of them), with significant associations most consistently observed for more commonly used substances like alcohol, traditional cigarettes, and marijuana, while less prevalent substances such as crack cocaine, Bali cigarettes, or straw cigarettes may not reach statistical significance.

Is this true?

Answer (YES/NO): NO